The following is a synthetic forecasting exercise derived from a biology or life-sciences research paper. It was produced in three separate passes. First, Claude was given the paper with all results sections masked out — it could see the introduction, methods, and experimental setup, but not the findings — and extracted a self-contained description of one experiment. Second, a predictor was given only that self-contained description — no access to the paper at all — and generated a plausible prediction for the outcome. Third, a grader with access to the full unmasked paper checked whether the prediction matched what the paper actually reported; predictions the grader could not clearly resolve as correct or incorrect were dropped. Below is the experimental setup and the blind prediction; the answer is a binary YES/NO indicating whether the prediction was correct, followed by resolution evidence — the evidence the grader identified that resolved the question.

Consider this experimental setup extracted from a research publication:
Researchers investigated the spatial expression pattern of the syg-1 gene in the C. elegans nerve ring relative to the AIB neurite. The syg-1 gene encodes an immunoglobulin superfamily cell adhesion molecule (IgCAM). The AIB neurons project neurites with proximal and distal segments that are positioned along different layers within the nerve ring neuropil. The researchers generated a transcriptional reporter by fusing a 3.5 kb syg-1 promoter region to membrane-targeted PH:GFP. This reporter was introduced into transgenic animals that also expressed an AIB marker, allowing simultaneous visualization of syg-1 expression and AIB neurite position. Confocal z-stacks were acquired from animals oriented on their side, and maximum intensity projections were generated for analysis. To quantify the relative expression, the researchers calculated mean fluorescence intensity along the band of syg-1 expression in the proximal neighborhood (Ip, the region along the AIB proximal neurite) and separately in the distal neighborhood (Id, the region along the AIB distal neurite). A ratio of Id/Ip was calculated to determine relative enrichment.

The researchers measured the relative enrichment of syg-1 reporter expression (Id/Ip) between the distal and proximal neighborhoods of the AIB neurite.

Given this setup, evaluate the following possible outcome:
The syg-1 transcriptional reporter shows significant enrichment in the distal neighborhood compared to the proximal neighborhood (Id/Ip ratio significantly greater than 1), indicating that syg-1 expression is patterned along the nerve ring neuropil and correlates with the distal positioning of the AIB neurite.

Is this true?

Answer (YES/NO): YES